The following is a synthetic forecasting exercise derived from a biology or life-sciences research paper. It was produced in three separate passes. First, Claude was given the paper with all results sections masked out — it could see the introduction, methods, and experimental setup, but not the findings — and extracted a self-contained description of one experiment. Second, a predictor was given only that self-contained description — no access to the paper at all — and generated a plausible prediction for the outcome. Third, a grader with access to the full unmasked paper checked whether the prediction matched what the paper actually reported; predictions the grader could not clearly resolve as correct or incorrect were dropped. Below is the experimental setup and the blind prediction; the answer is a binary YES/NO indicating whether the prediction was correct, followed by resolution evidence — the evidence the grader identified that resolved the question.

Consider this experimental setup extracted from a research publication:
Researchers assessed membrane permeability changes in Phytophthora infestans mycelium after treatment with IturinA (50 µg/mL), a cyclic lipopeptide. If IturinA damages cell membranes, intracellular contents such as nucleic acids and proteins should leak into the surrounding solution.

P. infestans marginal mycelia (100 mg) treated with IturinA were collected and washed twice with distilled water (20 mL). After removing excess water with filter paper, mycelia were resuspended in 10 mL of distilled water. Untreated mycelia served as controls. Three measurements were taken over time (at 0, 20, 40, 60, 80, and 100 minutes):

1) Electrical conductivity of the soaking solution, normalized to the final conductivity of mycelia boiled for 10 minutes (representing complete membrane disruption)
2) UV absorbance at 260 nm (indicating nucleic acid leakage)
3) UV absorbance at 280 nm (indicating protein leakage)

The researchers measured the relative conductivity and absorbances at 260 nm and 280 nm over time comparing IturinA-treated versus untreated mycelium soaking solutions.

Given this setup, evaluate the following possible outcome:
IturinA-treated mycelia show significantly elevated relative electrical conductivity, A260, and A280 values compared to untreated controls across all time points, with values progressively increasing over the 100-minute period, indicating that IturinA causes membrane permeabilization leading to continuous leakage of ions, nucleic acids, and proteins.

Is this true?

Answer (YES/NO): NO